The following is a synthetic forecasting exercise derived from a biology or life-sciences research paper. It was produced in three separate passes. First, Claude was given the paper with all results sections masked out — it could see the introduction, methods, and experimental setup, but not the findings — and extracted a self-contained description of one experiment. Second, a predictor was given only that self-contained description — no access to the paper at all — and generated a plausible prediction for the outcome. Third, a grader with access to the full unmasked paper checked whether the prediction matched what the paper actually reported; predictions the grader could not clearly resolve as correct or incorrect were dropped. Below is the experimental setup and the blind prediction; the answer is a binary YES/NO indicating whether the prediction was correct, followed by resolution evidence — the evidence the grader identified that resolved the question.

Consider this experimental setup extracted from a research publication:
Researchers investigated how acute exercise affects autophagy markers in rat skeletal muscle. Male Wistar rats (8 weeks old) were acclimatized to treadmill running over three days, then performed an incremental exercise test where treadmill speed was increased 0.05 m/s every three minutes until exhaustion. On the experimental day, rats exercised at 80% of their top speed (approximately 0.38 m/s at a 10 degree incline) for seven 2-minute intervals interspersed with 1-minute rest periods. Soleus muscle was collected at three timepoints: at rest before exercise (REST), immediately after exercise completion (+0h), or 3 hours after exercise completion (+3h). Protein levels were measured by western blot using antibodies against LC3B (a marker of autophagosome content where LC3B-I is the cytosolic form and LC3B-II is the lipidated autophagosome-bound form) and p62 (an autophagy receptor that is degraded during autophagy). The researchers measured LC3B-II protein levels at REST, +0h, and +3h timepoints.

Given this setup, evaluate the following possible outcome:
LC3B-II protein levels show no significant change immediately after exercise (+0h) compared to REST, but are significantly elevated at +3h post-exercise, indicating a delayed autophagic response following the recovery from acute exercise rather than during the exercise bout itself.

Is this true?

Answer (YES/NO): YES